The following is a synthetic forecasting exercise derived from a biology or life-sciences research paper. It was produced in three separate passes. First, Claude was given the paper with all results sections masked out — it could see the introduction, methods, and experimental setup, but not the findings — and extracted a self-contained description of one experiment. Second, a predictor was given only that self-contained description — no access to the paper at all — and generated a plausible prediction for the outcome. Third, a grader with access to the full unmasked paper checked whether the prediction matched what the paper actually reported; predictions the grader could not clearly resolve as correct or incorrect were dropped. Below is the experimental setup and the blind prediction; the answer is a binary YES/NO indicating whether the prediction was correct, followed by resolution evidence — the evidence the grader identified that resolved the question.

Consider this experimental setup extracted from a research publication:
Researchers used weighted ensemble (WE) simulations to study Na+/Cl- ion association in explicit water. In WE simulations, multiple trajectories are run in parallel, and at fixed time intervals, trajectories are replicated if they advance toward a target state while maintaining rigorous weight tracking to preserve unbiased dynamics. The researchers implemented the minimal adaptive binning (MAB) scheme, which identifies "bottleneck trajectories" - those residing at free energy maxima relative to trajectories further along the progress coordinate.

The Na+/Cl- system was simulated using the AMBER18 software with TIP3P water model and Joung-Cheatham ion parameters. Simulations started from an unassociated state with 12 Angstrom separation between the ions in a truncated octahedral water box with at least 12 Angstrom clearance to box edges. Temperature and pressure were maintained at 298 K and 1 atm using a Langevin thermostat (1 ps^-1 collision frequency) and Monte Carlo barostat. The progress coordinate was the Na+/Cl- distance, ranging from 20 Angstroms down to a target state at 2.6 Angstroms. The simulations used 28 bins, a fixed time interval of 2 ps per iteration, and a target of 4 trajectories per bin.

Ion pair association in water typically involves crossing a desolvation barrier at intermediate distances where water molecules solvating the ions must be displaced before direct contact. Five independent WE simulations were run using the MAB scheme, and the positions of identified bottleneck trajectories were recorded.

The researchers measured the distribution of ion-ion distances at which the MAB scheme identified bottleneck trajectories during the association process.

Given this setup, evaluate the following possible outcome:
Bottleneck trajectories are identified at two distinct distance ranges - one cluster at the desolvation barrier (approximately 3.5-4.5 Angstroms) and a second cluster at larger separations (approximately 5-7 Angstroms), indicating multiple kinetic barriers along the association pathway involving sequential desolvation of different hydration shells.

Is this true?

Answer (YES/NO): NO